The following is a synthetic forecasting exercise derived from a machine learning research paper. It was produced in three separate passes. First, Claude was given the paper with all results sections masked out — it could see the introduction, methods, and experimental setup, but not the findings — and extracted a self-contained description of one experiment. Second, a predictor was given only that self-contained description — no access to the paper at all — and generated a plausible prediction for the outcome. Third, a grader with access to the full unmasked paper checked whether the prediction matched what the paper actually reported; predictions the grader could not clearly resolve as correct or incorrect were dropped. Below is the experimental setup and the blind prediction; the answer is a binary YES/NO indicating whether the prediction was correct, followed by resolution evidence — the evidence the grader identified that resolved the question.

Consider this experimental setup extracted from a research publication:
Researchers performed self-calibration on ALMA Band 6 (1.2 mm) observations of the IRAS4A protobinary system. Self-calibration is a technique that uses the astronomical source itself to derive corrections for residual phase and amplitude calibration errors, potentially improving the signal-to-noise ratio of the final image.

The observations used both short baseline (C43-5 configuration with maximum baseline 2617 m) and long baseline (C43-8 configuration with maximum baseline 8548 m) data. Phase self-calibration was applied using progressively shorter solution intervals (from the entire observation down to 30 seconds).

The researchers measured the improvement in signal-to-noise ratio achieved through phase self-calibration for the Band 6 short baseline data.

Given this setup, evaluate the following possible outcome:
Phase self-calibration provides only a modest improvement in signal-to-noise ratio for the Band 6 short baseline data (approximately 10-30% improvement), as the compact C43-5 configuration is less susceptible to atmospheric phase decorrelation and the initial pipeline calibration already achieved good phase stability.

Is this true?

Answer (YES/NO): YES